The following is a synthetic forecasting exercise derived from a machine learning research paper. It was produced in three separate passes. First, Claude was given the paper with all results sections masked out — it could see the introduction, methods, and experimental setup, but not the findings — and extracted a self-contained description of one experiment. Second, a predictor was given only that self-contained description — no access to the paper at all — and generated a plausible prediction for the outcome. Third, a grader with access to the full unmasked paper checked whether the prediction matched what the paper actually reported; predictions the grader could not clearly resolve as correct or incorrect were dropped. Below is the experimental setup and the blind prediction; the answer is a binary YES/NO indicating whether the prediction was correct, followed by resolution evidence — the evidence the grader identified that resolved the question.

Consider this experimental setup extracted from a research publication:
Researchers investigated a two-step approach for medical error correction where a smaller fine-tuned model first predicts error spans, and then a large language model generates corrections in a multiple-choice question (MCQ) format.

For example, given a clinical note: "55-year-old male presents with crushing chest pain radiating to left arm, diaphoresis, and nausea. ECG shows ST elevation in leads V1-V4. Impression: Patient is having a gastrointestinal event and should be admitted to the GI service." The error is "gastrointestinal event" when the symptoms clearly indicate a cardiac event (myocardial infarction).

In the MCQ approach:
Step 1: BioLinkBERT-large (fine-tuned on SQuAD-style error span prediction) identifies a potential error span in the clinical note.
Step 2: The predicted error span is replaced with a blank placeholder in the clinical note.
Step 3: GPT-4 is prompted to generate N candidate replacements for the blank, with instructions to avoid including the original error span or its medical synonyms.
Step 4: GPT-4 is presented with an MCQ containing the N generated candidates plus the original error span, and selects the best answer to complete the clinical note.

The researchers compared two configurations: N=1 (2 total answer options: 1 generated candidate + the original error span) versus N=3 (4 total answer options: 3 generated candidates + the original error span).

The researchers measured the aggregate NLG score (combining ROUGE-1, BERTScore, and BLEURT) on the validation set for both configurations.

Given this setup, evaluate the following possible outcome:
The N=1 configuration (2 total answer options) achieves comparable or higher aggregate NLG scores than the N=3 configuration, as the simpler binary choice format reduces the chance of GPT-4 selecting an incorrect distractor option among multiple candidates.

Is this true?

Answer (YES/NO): YES